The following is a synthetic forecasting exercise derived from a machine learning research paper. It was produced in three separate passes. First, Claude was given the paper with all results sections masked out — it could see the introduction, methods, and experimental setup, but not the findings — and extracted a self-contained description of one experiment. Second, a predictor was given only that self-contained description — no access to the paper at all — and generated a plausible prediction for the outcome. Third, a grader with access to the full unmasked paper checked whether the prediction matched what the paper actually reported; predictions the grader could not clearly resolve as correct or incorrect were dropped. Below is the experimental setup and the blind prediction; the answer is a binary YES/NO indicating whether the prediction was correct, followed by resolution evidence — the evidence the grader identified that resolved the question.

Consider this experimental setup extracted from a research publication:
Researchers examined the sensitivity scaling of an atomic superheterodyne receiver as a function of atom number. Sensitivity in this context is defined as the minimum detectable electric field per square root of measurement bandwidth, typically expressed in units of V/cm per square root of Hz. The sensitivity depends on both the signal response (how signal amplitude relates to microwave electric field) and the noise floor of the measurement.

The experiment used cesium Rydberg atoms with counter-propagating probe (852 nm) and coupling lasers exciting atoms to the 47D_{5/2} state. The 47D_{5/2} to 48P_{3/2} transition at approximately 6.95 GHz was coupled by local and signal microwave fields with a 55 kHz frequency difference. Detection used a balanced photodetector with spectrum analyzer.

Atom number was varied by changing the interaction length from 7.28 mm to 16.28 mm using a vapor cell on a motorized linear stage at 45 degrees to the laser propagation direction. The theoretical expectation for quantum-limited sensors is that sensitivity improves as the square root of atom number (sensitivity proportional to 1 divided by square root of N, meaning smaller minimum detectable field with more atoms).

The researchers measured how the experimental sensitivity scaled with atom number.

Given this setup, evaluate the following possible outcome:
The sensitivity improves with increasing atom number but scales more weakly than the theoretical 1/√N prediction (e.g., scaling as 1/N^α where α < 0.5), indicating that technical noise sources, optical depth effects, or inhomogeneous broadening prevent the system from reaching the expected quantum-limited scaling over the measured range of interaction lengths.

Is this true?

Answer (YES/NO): NO